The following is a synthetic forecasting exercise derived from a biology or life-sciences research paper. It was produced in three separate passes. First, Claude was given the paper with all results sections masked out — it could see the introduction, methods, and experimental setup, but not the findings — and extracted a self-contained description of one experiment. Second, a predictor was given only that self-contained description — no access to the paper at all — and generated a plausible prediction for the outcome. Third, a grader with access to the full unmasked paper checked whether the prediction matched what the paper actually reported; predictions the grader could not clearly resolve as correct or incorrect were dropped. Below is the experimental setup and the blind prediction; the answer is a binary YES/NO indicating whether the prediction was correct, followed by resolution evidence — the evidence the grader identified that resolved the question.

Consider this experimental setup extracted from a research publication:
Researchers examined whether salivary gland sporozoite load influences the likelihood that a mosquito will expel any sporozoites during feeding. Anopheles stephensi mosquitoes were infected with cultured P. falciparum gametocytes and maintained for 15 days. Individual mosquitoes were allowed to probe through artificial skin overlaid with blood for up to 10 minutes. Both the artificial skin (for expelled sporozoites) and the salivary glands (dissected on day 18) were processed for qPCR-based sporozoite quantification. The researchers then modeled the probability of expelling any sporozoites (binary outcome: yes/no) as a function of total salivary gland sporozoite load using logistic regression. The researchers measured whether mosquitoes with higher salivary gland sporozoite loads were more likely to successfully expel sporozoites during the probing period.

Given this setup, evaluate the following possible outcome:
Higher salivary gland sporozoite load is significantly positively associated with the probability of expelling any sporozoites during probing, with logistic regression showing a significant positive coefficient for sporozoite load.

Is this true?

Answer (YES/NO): NO